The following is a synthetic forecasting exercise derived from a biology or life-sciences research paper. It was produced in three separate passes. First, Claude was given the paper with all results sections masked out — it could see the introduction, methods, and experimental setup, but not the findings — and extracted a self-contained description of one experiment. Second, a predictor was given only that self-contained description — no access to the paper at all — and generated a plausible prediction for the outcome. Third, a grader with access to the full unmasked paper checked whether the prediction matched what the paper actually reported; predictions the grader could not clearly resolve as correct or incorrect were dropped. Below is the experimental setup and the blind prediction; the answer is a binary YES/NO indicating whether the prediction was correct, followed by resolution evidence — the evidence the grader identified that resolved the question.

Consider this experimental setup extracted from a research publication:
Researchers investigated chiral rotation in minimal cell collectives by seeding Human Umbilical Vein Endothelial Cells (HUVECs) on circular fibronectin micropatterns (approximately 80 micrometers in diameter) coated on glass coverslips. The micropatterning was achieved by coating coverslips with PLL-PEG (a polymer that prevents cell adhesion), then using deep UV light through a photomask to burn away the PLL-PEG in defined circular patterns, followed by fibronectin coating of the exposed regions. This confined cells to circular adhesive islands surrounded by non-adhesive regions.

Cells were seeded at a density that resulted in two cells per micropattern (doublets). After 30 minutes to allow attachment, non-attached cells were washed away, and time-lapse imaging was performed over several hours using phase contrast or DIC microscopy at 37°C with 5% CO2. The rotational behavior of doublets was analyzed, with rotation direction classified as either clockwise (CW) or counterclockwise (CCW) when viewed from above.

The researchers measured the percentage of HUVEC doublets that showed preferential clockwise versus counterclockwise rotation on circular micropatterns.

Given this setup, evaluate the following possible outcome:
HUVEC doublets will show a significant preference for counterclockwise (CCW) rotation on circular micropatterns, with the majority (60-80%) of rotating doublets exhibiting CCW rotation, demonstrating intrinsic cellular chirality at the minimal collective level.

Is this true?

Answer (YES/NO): NO